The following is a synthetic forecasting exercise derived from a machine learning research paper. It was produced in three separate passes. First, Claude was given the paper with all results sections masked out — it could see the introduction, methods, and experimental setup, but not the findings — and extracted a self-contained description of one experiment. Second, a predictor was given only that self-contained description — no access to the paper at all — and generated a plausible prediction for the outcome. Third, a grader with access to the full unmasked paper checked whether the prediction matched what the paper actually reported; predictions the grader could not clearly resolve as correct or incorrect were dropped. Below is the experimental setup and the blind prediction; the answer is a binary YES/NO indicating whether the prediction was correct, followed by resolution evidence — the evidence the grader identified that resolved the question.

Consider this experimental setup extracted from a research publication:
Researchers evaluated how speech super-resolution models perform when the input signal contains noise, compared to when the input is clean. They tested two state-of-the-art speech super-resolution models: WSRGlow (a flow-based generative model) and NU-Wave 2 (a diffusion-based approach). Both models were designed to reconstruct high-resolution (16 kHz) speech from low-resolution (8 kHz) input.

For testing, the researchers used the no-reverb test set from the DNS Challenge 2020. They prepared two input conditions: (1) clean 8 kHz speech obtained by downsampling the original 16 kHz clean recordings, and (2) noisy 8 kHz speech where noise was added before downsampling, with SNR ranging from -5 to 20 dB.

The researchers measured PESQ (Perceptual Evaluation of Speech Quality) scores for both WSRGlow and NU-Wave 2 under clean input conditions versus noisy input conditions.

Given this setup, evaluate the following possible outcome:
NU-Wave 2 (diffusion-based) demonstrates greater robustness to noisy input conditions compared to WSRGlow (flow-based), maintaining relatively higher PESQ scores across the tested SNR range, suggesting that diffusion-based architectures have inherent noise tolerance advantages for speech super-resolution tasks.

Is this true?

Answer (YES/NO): NO